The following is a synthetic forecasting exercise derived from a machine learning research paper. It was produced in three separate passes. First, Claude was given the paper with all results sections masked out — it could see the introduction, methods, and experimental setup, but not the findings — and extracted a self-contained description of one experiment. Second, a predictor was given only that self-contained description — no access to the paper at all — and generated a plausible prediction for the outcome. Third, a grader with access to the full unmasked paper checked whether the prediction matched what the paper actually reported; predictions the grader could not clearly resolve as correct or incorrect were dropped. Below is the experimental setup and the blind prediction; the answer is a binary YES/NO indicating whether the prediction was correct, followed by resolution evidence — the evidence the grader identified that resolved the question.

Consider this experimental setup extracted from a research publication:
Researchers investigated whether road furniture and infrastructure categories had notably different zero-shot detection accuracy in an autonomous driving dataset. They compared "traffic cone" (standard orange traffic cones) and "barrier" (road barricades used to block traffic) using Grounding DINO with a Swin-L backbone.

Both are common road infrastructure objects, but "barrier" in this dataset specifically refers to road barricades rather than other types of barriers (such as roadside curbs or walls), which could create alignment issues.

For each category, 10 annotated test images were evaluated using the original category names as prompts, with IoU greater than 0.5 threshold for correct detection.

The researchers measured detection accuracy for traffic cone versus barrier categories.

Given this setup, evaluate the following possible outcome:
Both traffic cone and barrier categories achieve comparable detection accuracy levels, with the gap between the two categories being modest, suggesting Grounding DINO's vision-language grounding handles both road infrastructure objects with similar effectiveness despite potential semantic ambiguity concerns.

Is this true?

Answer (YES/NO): NO